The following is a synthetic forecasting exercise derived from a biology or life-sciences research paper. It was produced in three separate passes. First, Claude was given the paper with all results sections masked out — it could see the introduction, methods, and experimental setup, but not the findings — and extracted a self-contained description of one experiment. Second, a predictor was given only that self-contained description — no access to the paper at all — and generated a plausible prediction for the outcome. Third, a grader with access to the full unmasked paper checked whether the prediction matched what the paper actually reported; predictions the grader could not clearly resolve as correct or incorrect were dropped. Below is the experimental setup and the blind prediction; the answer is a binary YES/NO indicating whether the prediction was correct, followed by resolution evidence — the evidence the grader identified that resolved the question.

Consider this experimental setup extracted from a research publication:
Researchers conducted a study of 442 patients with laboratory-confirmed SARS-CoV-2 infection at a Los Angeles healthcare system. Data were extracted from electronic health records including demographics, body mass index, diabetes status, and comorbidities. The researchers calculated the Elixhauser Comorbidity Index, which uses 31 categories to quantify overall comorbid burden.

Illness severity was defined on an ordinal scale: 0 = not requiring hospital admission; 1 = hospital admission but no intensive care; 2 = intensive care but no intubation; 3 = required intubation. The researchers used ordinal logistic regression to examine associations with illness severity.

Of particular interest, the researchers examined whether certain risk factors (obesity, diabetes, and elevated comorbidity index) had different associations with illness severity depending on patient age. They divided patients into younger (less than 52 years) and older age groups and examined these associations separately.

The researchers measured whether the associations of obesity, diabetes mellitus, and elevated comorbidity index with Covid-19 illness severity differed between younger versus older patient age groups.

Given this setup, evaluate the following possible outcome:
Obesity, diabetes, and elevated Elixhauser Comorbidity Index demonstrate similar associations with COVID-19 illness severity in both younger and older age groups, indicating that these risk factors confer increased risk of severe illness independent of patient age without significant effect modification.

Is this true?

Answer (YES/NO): NO